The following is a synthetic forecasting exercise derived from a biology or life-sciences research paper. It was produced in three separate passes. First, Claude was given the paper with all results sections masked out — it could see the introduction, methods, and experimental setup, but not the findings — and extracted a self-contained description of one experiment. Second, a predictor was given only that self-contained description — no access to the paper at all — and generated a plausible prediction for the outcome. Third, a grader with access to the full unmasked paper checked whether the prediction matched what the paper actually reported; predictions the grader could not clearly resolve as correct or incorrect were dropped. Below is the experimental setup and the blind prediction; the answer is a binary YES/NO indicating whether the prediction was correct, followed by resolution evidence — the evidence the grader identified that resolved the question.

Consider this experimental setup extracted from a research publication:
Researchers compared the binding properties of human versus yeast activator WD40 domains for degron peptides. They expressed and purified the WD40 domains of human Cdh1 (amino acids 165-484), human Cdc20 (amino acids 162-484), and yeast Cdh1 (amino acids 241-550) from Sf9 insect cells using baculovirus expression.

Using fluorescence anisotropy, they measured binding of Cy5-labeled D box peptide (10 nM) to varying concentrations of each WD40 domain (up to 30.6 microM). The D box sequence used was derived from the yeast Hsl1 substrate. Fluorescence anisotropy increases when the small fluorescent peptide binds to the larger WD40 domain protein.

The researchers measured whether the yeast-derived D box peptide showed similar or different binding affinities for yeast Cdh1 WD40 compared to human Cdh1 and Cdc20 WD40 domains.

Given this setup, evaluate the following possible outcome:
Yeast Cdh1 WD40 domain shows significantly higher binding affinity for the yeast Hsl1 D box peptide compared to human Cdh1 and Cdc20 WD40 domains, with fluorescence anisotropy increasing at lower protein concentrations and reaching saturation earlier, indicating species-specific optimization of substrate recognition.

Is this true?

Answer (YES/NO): NO